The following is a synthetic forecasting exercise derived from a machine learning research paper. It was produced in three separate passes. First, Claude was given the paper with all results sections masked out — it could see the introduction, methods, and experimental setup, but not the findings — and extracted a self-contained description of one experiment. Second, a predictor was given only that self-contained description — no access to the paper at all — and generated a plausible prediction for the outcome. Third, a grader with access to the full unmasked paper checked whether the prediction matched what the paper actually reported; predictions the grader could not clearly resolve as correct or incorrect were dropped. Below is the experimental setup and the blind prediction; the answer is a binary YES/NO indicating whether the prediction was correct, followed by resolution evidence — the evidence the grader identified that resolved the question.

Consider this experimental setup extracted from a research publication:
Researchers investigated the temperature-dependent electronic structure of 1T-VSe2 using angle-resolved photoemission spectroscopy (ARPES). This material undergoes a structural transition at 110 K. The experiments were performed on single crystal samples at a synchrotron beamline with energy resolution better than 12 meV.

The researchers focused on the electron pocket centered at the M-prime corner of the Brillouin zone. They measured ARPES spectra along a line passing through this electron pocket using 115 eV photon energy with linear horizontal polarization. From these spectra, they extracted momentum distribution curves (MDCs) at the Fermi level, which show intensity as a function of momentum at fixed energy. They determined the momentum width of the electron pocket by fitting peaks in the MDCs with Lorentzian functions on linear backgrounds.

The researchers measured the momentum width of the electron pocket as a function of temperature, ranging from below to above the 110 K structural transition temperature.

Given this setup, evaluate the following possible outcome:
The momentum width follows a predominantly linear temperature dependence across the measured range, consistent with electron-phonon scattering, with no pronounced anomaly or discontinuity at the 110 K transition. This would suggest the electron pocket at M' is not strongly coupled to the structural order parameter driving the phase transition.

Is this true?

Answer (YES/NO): NO